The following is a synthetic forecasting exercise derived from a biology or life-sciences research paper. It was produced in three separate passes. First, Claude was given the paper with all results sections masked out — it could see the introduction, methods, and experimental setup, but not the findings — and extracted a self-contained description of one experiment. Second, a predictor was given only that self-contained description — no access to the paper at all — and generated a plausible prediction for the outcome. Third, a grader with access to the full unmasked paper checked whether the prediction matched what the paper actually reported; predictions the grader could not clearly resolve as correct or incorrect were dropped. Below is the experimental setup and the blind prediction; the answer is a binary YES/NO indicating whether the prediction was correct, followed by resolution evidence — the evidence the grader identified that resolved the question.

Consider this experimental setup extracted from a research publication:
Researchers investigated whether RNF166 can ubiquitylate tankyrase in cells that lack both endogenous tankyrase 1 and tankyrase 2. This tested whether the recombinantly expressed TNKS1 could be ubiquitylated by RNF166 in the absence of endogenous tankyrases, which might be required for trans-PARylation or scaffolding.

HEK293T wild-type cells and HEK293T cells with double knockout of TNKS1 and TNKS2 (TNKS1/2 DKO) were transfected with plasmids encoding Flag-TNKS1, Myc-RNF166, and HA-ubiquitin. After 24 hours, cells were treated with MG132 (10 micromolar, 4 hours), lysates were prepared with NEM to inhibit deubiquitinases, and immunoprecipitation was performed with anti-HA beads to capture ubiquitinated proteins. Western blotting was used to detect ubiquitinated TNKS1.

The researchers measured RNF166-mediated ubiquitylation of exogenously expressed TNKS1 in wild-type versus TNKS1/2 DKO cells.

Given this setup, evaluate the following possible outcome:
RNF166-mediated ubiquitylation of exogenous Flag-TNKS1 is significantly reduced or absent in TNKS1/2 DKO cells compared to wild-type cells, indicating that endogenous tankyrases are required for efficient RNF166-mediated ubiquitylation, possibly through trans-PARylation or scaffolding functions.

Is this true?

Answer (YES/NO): NO